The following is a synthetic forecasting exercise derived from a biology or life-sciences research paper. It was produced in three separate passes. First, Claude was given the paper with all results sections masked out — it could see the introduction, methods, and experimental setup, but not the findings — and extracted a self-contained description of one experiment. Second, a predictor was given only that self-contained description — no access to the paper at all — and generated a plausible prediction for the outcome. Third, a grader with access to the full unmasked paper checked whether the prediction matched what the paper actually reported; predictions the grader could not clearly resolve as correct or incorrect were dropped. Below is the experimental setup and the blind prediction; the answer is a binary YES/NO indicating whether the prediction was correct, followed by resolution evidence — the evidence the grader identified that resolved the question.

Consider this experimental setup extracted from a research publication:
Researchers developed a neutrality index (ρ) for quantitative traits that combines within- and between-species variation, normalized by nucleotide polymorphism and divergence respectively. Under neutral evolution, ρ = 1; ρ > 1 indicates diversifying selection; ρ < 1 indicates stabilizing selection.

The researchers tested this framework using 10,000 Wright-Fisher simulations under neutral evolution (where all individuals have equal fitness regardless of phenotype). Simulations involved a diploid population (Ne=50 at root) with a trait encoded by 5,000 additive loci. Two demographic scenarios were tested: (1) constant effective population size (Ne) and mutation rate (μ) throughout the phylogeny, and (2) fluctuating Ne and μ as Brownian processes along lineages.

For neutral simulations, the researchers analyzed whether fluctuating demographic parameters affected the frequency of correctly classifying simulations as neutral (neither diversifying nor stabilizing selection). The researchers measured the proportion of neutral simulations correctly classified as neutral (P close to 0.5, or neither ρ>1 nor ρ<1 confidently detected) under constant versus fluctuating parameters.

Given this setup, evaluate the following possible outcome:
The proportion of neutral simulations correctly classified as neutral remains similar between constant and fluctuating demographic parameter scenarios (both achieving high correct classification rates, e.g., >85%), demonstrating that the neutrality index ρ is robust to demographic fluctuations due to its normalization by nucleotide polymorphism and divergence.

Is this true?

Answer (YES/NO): NO